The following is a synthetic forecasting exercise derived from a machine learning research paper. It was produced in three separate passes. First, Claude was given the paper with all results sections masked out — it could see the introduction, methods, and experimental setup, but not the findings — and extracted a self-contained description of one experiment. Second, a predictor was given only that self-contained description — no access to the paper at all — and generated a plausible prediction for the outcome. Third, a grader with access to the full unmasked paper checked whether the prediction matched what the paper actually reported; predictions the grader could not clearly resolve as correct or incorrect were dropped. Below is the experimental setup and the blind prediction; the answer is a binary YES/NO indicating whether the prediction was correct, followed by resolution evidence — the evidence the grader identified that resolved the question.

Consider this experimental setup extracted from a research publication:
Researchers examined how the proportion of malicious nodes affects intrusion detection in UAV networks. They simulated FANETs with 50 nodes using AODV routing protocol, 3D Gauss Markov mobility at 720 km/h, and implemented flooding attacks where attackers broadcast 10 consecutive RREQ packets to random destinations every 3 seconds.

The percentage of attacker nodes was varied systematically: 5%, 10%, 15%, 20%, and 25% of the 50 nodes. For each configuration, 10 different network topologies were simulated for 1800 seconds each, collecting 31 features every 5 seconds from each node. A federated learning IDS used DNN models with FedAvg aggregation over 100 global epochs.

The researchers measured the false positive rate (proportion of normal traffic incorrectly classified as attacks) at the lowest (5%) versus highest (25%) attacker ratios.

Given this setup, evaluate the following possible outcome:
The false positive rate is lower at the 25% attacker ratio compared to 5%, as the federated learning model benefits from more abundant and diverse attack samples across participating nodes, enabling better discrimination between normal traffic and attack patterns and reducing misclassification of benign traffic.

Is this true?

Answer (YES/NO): YES